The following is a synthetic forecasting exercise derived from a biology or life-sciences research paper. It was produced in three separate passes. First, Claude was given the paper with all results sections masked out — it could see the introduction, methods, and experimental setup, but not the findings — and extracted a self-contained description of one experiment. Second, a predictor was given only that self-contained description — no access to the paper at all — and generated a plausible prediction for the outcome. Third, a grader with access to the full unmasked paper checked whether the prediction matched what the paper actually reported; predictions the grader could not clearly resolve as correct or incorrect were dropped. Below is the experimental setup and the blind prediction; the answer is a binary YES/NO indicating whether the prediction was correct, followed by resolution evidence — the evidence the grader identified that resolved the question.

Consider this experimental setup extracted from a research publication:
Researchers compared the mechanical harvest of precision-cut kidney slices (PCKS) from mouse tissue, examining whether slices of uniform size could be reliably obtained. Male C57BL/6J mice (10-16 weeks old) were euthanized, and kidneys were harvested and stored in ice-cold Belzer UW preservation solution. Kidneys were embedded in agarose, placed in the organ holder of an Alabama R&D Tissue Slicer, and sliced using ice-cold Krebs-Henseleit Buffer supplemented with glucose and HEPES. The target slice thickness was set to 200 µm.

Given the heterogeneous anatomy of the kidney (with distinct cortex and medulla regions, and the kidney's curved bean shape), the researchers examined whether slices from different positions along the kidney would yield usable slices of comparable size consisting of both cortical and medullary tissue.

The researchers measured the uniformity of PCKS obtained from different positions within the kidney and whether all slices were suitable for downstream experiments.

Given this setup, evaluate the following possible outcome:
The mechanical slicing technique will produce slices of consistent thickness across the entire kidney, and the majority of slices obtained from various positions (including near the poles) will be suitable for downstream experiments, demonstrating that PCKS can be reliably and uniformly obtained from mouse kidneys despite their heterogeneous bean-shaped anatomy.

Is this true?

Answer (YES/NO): NO